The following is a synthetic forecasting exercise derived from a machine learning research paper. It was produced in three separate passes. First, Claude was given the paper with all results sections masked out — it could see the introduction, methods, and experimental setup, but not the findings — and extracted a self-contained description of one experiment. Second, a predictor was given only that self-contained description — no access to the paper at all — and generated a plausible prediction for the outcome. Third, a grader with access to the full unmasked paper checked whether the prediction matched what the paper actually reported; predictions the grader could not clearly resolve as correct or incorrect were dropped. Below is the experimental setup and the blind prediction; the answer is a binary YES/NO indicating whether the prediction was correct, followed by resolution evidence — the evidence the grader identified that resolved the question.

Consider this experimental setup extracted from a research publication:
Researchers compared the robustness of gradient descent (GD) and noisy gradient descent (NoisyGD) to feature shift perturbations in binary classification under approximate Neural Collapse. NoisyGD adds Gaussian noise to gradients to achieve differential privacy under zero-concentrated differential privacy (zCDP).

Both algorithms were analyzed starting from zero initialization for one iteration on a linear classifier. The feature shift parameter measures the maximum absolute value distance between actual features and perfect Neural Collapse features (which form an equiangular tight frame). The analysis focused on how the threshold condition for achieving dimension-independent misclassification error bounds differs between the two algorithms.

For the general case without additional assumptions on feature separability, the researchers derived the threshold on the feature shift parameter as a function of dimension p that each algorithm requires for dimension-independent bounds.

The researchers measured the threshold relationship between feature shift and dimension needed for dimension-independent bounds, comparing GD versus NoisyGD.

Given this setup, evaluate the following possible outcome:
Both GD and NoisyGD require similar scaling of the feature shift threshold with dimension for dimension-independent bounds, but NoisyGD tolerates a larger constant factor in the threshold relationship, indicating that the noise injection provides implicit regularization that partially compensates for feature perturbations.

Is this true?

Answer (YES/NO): NO